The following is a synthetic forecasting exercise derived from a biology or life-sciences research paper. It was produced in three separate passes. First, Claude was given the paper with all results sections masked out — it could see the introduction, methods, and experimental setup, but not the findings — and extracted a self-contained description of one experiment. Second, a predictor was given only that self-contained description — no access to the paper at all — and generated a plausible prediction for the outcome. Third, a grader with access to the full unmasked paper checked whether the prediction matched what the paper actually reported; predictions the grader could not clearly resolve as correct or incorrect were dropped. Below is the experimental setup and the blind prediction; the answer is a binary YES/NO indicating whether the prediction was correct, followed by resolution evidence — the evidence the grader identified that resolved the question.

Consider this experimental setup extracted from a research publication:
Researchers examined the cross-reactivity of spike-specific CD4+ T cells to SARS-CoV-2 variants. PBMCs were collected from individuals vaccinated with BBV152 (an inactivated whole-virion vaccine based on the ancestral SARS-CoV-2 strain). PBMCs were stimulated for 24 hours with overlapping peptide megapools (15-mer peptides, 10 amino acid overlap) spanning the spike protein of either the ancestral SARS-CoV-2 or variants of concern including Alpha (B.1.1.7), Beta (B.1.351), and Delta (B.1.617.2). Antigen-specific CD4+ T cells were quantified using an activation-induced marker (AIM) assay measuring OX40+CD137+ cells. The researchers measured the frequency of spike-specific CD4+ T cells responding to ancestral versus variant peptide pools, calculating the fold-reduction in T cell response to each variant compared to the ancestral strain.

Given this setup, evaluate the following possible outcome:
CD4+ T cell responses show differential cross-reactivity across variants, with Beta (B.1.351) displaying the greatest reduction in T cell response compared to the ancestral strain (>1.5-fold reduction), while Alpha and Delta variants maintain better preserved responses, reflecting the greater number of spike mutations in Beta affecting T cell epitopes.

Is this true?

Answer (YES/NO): NO